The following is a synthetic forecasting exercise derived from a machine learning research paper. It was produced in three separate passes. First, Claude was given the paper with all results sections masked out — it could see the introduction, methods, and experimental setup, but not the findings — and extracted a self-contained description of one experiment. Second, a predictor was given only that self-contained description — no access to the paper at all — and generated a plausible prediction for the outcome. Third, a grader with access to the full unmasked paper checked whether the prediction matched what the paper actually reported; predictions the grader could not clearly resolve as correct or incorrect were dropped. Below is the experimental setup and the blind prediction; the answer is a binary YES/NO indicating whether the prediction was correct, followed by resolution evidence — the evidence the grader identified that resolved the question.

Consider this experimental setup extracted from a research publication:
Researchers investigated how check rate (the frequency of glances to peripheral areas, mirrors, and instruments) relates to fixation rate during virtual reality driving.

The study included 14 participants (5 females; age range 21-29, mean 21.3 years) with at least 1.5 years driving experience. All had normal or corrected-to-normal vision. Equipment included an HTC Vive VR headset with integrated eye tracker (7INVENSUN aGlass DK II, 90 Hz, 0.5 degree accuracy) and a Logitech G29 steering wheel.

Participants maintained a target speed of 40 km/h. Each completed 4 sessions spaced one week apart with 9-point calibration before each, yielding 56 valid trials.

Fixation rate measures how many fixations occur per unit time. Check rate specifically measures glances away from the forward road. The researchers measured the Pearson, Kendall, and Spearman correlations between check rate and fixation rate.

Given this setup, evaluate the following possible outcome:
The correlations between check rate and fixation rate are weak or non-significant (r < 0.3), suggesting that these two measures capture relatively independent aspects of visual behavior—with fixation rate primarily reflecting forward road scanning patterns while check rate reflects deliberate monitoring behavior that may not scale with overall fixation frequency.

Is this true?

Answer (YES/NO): NO